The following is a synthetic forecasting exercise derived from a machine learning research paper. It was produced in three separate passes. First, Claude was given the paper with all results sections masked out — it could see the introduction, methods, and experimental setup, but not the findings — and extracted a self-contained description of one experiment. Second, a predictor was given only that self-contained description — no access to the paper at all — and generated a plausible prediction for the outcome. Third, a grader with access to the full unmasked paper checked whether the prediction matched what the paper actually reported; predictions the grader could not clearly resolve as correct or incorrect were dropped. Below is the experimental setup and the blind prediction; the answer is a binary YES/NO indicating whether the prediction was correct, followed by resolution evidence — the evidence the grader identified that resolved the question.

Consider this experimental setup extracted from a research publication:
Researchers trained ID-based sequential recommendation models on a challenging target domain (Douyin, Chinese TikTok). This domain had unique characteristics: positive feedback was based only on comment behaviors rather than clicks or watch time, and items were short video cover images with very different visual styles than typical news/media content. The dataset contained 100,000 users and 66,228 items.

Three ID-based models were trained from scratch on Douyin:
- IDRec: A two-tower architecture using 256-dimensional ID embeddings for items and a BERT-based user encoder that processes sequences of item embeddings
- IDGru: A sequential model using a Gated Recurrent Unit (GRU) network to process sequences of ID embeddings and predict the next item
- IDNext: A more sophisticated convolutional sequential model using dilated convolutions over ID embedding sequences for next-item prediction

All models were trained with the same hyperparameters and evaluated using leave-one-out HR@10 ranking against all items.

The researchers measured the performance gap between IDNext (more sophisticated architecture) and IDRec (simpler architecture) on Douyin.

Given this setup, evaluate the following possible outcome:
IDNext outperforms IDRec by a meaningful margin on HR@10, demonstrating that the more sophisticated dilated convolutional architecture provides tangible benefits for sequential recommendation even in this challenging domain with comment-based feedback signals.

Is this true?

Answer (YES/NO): YES